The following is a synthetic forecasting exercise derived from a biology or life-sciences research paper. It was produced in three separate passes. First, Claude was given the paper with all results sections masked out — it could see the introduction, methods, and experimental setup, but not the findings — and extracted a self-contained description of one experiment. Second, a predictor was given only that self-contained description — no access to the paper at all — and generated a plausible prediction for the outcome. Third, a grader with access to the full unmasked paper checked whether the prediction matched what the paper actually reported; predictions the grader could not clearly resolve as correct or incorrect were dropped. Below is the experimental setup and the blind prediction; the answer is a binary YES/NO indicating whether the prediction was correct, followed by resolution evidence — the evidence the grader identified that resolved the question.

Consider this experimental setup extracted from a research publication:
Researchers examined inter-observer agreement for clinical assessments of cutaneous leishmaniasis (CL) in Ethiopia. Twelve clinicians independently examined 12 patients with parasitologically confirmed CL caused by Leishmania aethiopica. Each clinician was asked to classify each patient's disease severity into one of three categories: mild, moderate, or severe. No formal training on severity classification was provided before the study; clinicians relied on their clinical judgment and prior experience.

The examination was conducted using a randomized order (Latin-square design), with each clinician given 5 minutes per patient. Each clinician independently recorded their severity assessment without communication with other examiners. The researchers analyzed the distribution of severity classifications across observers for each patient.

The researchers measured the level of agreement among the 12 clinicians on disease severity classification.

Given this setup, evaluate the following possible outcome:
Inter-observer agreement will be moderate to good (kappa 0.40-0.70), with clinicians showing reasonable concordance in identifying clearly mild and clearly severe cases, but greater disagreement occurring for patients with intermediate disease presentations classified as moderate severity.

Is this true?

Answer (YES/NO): NO